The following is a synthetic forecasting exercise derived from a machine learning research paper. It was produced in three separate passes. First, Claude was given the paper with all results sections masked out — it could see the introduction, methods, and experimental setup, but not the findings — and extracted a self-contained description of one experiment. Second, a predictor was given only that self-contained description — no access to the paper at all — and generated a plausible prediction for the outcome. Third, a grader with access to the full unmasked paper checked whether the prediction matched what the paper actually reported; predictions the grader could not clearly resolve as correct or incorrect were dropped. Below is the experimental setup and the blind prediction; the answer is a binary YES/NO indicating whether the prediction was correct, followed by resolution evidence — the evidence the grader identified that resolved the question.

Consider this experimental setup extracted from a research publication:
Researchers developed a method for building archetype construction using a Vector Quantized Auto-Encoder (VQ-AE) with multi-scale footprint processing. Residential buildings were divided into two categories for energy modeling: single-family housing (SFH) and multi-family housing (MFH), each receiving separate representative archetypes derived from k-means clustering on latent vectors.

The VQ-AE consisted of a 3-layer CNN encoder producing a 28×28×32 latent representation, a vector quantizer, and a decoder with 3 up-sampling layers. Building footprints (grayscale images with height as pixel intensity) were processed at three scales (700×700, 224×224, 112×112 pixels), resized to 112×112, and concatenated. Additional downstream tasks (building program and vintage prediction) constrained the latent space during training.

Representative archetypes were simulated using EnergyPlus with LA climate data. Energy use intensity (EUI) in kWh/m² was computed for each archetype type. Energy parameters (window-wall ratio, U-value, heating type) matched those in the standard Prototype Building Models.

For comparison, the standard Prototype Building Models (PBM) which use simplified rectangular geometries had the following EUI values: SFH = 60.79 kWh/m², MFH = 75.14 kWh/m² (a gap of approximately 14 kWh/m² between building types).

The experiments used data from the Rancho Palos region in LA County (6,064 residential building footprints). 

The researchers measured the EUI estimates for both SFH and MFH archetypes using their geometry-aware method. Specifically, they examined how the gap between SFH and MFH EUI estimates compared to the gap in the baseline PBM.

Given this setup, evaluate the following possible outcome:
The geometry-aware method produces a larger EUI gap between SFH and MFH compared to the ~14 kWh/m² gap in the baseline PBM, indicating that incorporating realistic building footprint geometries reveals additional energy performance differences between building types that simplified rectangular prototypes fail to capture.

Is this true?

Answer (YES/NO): NO